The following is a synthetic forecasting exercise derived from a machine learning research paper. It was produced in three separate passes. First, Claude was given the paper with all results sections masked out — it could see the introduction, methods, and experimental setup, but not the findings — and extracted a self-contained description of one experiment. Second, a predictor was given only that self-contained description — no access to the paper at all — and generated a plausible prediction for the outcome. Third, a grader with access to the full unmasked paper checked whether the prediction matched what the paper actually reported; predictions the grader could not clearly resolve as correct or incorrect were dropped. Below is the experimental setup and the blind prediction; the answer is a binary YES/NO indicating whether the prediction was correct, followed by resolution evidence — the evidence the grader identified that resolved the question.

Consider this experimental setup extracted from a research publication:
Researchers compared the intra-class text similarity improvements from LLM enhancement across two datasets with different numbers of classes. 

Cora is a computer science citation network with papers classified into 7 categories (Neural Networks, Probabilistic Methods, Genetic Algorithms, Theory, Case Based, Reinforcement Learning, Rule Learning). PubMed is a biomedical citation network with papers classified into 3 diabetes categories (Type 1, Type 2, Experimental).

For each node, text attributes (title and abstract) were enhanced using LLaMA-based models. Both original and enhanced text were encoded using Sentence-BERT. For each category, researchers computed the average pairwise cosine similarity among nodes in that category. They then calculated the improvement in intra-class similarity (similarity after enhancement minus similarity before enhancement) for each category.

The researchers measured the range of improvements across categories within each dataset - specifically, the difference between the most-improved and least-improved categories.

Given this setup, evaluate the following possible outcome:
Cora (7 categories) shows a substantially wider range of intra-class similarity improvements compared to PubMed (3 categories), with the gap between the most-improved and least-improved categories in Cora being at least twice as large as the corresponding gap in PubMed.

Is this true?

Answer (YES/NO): NO